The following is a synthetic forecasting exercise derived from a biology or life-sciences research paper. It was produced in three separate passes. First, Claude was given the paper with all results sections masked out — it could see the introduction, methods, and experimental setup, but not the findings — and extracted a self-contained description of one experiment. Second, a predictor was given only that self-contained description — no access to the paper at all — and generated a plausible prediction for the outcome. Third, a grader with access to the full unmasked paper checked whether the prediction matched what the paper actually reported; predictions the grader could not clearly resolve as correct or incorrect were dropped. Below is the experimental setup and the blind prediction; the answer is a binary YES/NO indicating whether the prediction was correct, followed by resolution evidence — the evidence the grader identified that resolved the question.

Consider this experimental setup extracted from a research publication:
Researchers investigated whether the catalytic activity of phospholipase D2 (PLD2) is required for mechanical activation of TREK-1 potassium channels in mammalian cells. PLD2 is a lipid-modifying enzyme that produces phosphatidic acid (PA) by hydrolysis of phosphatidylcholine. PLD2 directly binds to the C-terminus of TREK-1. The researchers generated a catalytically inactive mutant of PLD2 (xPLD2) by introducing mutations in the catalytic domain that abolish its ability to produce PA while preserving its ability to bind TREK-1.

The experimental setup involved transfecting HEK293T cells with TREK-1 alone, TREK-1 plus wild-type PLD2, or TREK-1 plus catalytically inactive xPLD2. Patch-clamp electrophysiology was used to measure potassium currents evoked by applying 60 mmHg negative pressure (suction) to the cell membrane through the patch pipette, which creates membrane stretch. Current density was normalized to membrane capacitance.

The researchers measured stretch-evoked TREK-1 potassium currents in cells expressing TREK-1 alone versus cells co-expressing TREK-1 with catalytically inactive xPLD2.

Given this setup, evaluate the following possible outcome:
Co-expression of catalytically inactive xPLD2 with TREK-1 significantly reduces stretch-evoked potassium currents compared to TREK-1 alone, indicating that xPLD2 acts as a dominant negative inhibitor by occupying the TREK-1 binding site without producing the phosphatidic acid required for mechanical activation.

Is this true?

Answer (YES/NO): YES